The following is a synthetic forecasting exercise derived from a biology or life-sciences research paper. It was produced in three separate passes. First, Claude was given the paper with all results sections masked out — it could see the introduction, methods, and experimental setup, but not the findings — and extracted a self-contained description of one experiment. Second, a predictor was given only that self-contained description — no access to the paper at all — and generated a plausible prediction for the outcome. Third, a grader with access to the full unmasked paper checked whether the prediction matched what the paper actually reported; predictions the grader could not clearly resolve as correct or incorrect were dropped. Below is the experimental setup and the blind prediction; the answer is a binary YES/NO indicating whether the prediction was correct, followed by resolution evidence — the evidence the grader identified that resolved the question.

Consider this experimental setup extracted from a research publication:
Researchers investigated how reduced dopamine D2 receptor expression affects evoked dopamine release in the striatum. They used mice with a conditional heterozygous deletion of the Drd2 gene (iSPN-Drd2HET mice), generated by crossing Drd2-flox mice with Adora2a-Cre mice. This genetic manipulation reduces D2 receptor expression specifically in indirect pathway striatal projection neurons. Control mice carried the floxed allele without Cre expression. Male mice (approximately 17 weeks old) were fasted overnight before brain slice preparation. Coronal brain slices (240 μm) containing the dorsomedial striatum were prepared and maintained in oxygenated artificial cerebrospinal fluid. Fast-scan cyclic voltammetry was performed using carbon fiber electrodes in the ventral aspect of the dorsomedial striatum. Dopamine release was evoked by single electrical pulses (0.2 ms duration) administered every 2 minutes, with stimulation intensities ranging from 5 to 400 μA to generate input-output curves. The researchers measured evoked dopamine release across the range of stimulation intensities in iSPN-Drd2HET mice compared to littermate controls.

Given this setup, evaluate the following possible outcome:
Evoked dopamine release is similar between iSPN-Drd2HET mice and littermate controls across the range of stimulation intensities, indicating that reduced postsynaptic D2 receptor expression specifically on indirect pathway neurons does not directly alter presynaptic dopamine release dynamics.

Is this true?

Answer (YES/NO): NO